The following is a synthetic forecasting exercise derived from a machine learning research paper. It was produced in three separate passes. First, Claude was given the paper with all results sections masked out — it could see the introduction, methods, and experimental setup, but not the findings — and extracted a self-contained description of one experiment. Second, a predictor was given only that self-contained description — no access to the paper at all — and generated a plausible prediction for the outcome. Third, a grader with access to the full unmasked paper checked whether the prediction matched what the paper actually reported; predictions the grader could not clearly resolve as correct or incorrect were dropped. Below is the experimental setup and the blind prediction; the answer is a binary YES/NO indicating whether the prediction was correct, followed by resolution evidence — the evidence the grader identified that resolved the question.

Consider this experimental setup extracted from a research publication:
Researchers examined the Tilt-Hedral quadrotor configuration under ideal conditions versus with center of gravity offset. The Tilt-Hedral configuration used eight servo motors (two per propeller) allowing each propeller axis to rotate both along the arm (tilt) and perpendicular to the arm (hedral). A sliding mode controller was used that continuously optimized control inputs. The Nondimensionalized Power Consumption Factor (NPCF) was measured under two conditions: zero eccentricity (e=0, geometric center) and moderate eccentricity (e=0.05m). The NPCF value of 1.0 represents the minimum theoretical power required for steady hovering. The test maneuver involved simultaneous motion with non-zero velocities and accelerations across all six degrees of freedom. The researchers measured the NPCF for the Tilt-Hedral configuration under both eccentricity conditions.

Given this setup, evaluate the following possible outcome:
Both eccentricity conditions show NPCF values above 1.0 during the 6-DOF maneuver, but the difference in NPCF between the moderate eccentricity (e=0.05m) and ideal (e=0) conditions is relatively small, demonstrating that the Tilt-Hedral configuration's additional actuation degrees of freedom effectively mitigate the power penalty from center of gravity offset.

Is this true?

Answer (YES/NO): NO